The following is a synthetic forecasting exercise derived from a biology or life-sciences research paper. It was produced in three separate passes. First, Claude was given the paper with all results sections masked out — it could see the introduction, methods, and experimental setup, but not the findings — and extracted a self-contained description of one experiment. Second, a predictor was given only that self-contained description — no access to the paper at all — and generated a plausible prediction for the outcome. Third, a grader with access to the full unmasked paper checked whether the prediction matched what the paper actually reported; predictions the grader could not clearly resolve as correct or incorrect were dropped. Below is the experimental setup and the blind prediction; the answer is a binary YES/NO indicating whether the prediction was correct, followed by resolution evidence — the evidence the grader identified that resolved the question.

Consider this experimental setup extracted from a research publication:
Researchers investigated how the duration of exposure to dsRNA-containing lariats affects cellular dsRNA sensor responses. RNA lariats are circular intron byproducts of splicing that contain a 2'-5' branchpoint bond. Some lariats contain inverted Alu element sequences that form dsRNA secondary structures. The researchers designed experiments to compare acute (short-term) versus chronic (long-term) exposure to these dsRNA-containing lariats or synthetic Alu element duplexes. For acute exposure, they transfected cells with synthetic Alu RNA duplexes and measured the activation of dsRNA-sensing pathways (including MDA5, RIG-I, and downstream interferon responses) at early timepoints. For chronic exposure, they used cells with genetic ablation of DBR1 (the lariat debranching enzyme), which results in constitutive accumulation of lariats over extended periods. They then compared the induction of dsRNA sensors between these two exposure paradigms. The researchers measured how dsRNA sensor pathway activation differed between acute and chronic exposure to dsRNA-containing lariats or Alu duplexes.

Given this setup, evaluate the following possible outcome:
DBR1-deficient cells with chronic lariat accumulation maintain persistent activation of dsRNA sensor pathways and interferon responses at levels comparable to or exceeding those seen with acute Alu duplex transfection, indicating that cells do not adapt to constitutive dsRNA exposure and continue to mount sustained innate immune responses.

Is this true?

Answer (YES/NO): NO